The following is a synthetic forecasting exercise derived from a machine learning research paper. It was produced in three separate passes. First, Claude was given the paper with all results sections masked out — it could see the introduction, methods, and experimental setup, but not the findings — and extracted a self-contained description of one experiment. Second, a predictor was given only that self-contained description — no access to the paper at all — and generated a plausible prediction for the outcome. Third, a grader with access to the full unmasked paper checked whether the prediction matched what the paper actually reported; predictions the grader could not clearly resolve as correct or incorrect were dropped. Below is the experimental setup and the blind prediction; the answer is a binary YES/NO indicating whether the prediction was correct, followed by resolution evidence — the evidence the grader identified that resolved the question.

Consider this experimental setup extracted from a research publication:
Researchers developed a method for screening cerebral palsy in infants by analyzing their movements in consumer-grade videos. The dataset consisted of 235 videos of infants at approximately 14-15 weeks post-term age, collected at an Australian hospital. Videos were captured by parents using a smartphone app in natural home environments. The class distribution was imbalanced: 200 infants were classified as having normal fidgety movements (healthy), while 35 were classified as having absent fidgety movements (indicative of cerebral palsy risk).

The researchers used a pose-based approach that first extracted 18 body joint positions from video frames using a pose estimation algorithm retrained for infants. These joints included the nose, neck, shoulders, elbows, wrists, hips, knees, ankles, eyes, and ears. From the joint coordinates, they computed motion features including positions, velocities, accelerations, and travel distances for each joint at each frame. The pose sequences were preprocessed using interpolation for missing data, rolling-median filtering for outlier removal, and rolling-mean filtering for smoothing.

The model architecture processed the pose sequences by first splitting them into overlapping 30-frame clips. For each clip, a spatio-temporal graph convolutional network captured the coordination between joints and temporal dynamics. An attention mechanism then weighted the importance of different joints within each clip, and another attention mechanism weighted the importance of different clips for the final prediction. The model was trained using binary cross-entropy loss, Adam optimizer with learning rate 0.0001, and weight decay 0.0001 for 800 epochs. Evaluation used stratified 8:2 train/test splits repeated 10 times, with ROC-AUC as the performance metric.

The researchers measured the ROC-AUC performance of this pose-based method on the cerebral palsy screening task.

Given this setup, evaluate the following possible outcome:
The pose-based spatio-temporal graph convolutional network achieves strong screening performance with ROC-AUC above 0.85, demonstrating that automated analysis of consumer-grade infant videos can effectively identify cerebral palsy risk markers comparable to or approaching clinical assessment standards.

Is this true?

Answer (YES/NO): NO